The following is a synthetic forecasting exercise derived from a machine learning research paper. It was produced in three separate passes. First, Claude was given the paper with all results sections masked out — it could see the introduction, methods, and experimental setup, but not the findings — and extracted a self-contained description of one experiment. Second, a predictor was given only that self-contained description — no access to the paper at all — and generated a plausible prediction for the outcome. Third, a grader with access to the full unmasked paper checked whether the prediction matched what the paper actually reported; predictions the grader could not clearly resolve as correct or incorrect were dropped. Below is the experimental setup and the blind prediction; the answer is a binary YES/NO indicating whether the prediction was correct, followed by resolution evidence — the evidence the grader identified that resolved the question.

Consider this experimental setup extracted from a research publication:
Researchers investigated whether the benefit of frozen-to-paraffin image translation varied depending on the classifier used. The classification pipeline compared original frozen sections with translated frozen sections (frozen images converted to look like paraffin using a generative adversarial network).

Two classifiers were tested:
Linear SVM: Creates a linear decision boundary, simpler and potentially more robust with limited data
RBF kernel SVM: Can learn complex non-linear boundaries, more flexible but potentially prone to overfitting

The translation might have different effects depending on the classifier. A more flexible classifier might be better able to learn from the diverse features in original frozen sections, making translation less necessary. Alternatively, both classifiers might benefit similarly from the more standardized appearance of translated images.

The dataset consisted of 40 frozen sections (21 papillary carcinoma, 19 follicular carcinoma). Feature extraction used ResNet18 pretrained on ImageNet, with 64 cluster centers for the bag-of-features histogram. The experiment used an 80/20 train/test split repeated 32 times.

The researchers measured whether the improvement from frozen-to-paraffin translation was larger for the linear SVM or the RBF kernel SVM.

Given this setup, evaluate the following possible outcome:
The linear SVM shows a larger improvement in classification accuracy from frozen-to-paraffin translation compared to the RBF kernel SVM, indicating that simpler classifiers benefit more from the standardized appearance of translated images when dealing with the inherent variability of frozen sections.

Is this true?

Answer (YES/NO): YES